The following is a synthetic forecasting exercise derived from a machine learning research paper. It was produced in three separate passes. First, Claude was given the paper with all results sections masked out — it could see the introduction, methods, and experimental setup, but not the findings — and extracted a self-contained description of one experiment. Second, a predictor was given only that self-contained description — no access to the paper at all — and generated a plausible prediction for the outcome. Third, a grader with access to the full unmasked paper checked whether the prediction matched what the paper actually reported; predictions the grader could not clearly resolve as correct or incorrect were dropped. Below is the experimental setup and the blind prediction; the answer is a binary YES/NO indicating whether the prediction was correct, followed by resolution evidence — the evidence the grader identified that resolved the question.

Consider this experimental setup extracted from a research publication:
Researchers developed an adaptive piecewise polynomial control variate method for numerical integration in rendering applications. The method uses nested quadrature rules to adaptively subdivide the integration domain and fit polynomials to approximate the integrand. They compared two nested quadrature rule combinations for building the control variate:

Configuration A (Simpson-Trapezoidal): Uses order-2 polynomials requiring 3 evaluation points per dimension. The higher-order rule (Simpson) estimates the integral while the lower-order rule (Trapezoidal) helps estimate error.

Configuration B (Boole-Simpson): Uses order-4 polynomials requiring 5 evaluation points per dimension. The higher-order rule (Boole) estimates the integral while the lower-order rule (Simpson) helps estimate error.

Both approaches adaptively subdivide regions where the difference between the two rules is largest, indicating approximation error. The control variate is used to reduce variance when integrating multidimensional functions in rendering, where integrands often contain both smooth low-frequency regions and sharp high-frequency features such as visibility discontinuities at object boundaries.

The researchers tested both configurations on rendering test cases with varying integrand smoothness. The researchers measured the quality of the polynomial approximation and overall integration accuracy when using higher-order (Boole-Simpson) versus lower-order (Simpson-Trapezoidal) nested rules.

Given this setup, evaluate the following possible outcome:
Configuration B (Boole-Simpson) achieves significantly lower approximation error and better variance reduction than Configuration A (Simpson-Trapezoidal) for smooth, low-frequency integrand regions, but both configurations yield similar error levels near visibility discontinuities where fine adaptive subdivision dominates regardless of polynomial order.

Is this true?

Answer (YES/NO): NO